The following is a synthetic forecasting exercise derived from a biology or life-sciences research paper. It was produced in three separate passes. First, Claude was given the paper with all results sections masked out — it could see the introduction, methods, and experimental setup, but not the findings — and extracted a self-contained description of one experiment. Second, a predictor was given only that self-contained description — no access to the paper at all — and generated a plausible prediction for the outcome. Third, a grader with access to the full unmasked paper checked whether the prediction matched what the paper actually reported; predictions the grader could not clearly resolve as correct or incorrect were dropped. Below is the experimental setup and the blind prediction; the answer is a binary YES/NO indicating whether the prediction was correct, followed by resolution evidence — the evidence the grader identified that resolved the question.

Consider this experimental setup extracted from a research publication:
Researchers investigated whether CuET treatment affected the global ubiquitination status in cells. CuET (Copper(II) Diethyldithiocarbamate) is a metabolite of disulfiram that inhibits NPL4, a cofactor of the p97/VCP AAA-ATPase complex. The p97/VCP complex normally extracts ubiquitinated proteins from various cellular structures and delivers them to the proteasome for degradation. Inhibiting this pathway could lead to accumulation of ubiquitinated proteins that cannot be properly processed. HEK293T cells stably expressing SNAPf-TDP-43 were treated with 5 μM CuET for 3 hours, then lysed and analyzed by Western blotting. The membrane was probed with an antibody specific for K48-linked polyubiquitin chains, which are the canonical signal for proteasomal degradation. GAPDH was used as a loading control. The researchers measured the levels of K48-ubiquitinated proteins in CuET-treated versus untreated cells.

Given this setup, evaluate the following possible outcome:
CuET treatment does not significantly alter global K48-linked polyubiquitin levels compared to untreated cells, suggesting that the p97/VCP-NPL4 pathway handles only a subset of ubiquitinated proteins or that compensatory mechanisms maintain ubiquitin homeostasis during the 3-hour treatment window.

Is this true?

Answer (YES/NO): NO